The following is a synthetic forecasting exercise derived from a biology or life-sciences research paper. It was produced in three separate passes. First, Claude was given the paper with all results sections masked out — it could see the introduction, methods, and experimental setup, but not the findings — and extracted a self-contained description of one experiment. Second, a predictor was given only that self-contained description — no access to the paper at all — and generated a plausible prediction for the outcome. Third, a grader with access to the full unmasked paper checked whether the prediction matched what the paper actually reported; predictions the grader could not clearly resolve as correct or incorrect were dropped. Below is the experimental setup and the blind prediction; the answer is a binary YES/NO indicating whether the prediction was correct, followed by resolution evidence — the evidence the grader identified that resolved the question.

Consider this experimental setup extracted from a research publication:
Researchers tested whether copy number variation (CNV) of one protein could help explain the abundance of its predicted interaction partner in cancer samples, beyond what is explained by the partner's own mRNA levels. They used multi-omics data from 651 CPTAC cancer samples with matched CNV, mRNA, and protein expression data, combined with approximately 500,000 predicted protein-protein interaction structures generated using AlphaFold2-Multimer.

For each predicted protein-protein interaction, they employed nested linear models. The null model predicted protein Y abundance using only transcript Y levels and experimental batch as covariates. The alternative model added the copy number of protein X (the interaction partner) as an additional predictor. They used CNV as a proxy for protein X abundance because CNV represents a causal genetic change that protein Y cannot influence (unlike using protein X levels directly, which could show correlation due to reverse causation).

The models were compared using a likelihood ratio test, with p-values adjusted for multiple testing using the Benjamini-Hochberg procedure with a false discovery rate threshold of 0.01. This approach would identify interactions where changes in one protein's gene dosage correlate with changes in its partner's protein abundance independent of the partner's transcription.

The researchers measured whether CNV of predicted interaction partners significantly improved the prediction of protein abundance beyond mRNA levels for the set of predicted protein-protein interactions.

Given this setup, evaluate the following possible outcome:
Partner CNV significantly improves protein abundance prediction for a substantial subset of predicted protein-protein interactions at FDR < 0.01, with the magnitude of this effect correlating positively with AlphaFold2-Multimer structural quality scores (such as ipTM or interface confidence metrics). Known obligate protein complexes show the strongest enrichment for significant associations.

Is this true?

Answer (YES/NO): YES